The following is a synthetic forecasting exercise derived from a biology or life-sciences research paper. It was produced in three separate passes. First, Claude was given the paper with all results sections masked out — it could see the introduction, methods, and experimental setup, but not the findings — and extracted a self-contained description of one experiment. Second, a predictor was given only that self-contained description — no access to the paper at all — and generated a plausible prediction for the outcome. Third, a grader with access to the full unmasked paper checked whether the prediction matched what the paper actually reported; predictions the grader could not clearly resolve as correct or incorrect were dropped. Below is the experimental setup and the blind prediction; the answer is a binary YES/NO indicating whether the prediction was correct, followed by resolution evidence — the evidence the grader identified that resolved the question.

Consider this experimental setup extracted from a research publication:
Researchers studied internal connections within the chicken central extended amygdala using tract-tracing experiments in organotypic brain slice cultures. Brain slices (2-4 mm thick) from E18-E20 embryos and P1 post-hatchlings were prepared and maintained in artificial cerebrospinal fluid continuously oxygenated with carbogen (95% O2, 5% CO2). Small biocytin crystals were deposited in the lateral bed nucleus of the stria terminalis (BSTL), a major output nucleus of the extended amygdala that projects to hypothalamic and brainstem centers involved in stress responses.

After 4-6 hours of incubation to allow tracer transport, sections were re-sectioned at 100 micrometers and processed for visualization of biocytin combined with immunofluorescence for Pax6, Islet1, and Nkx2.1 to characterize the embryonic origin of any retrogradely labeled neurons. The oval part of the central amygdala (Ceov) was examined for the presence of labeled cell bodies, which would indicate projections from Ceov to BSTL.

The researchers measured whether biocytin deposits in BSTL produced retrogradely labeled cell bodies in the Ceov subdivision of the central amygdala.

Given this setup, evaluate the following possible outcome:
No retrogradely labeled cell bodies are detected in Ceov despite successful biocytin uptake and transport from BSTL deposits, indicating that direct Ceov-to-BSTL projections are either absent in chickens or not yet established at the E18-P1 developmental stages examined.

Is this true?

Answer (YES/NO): NO